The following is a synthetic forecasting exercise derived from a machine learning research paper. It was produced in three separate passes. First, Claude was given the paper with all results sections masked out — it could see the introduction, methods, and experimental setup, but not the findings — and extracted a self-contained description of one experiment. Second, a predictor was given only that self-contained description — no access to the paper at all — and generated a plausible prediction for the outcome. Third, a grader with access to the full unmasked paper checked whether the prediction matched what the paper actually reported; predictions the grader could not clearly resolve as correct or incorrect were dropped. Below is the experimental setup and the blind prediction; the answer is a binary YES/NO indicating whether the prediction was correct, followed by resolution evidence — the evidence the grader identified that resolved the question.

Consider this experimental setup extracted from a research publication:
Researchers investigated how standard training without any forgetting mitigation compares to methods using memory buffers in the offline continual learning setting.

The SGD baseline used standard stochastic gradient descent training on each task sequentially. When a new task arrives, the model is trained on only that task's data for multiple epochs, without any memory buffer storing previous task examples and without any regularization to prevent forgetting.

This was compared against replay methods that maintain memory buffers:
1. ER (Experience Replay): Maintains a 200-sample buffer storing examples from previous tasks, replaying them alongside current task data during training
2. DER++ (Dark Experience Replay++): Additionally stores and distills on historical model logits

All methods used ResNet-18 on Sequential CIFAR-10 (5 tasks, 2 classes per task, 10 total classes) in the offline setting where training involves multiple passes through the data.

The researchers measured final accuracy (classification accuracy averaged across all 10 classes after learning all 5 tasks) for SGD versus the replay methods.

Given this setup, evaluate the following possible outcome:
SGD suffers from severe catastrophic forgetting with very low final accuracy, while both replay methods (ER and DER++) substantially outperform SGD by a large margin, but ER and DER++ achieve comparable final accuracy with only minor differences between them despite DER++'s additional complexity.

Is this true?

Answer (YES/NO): YES